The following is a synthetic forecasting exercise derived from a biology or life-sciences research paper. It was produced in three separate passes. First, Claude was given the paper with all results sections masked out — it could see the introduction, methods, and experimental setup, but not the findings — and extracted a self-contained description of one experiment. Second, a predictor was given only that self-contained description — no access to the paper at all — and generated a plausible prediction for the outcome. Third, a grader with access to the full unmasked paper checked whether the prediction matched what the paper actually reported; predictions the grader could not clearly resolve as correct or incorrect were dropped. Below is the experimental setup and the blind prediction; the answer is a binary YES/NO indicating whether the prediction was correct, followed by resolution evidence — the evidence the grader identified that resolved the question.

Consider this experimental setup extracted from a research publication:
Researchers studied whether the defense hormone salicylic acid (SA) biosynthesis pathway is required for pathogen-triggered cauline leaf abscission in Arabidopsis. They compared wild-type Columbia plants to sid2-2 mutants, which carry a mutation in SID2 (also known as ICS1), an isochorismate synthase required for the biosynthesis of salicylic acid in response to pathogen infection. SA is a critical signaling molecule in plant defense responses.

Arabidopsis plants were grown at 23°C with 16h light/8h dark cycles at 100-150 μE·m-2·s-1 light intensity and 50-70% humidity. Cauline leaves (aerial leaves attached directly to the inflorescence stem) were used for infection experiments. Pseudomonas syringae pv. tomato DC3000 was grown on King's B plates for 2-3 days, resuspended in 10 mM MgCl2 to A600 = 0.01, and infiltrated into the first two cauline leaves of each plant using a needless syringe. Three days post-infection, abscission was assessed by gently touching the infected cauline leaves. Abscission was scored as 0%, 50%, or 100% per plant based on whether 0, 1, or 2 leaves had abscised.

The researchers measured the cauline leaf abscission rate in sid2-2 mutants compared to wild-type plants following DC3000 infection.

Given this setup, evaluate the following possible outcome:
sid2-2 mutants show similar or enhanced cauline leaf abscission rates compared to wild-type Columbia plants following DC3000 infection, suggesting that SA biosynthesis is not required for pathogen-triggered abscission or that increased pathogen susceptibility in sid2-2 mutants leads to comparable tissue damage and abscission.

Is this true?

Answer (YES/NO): NO